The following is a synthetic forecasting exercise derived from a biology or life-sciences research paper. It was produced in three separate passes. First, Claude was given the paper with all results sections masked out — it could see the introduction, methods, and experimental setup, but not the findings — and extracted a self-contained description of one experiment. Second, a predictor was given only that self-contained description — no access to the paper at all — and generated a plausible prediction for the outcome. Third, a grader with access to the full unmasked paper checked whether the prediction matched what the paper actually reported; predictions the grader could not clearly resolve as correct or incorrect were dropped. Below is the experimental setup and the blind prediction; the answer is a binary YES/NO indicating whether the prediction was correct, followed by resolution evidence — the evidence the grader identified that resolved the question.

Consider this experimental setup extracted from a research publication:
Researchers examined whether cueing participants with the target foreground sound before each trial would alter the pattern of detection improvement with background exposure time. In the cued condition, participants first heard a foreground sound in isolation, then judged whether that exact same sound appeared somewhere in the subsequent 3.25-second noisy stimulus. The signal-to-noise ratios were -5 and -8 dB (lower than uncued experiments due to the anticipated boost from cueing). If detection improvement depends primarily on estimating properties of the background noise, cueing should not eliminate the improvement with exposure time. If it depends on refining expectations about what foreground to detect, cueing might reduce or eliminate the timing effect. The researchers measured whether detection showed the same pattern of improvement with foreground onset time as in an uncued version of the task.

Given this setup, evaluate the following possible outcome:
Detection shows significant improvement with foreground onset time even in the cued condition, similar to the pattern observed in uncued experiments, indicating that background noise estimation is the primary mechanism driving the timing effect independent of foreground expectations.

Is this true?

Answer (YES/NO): YES